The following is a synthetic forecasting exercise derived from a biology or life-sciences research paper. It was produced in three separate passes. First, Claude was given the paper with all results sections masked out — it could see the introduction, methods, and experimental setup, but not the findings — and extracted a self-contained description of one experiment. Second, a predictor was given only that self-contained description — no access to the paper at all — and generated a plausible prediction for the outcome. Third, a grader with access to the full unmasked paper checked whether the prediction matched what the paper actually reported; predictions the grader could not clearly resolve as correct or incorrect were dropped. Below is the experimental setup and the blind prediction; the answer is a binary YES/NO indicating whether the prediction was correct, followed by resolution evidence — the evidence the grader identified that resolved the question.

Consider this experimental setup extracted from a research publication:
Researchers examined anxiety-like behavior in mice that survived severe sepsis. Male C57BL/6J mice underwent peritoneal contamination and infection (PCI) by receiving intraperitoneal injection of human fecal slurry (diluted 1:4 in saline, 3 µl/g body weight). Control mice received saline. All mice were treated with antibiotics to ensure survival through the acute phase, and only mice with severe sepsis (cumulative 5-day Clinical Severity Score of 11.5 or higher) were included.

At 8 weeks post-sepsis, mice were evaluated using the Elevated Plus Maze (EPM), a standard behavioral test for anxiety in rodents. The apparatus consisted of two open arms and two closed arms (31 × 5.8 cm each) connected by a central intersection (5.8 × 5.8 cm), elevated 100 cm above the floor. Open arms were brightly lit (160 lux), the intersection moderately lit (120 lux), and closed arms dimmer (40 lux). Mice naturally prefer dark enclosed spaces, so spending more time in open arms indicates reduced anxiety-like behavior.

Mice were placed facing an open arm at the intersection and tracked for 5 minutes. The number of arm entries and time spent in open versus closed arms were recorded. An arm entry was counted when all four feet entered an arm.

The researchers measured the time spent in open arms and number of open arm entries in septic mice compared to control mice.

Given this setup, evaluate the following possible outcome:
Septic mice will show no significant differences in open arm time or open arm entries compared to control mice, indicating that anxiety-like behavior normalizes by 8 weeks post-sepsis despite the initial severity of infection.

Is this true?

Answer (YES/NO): NO